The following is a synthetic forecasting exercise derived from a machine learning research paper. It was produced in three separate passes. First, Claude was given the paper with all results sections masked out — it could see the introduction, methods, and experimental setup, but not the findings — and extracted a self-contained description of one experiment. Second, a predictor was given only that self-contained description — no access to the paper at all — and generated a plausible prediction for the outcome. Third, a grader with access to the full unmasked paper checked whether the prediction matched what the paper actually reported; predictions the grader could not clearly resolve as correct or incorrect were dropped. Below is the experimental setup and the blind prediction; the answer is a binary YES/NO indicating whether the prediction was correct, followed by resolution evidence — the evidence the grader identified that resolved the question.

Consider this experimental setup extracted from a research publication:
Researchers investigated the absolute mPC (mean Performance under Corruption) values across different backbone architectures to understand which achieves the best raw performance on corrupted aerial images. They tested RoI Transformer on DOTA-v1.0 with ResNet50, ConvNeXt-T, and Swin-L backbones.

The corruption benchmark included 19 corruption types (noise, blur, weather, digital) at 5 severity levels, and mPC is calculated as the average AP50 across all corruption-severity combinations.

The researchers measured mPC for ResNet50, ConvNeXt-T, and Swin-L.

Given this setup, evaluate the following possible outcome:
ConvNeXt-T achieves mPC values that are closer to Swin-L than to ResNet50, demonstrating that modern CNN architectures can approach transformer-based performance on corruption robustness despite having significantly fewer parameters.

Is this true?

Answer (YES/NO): YES